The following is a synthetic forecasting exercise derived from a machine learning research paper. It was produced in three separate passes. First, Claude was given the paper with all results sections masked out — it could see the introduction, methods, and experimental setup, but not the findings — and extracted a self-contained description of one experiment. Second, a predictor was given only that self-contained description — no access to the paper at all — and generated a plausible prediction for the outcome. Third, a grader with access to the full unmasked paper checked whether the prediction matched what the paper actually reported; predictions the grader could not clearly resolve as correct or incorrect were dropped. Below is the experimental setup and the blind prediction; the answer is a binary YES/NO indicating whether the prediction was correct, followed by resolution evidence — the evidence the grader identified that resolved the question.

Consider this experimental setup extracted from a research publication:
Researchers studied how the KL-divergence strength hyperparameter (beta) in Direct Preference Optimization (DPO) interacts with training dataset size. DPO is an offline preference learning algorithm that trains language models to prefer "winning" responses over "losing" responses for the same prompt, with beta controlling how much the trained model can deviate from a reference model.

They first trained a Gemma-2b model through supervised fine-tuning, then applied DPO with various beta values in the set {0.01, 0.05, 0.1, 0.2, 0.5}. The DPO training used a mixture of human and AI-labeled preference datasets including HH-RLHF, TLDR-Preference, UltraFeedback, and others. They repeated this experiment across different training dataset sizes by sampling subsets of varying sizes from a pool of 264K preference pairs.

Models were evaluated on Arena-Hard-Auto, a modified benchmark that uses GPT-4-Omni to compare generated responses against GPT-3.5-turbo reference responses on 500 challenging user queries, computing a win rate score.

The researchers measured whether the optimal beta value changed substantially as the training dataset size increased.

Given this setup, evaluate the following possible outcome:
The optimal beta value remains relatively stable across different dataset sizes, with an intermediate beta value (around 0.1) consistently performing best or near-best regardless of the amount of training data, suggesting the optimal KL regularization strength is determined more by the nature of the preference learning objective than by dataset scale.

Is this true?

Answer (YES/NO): YES